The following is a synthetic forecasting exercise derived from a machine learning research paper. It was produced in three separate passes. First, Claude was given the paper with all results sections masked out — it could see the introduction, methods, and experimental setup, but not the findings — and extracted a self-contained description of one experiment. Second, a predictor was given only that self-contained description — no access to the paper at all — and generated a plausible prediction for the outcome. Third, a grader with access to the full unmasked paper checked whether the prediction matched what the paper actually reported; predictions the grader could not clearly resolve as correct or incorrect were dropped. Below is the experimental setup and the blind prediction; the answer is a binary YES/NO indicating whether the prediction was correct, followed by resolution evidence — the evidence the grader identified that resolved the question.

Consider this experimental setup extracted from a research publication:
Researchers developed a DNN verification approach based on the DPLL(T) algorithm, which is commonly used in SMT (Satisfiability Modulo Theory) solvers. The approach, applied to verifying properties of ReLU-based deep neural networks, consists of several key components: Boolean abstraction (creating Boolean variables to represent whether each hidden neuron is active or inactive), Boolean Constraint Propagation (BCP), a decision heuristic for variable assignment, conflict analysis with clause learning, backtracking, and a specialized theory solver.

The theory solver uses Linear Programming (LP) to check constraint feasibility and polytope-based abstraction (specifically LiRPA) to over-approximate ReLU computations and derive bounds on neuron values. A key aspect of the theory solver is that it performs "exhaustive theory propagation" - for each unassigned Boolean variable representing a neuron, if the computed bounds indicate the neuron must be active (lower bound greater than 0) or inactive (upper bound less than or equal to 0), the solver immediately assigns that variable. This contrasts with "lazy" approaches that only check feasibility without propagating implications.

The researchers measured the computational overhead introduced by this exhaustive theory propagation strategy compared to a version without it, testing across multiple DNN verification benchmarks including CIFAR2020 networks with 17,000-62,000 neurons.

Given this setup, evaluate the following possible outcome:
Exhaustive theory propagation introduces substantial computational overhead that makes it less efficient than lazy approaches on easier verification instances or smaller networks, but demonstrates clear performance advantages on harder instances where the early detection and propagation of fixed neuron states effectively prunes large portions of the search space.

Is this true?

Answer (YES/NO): NO